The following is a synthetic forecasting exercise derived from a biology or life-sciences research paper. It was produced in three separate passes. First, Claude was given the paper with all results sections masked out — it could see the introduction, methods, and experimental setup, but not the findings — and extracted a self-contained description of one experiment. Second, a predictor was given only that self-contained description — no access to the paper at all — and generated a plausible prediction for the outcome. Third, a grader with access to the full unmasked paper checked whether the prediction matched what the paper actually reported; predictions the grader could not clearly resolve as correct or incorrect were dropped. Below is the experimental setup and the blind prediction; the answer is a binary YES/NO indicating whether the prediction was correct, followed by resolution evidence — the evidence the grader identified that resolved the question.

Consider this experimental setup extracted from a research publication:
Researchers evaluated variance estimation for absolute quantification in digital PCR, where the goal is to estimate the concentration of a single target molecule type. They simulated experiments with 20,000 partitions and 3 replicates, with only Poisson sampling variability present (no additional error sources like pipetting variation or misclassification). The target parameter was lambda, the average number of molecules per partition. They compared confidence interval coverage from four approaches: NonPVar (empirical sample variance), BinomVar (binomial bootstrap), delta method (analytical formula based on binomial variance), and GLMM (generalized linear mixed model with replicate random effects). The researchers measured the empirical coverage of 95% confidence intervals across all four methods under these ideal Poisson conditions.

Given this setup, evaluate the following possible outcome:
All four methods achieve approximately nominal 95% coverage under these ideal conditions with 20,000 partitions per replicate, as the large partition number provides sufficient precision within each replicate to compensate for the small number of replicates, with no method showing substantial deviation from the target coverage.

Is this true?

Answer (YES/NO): YES